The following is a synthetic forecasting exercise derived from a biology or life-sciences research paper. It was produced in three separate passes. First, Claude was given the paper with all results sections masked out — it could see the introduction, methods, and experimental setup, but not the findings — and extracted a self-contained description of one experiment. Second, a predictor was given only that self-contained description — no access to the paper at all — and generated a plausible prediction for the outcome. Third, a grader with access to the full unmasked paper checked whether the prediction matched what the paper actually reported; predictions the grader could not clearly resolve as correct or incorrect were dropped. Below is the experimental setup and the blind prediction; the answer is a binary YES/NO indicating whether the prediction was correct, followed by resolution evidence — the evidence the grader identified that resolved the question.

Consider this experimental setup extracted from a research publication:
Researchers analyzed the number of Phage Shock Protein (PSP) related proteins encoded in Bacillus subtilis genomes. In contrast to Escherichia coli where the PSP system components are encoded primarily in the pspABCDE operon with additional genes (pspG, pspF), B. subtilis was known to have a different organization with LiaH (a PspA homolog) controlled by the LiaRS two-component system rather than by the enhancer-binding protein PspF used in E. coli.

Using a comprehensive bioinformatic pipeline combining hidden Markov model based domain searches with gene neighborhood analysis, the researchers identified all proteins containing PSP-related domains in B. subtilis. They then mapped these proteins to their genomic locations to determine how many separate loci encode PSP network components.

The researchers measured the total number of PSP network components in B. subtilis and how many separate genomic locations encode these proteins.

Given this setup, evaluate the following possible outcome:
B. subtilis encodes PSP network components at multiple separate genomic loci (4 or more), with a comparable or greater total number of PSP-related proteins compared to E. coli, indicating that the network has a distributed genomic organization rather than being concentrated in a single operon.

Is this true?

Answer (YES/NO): NO